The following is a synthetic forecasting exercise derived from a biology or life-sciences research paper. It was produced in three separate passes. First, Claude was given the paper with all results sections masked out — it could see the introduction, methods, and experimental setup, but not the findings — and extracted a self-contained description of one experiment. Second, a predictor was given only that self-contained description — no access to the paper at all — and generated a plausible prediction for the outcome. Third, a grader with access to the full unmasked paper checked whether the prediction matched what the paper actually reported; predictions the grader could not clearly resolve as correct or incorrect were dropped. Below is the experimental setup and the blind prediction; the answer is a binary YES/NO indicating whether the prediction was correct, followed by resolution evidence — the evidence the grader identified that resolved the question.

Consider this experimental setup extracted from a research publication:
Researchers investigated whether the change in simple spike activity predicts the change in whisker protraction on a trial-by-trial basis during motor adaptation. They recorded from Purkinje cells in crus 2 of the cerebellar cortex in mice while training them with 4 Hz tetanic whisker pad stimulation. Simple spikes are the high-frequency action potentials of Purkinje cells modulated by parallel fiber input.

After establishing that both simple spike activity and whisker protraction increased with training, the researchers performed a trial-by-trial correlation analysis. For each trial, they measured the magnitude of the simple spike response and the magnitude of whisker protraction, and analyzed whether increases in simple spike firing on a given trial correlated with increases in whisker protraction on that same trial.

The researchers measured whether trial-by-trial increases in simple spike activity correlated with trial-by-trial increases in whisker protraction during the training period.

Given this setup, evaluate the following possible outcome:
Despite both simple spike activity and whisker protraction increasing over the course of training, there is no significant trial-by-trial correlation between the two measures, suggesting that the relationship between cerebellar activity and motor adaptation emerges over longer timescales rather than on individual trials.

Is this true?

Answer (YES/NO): NO